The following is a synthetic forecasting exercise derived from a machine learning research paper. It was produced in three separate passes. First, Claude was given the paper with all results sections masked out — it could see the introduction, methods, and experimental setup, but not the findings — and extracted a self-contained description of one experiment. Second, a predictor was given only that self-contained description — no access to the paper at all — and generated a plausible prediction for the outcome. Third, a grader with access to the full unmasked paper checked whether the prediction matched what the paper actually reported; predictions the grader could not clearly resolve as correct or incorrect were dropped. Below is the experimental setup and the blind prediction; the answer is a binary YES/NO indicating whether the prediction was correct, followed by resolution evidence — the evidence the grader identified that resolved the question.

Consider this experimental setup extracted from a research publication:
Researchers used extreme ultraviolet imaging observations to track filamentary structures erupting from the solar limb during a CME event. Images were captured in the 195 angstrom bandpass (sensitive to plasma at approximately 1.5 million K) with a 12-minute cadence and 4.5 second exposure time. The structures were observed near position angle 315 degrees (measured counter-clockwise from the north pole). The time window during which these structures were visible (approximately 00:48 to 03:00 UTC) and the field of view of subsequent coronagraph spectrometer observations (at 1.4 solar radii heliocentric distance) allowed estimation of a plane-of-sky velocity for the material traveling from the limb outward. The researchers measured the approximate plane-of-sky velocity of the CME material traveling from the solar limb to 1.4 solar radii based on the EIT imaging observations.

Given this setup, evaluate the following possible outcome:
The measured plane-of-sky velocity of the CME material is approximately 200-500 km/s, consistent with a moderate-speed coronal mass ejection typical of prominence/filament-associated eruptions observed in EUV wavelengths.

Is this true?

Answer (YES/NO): NO